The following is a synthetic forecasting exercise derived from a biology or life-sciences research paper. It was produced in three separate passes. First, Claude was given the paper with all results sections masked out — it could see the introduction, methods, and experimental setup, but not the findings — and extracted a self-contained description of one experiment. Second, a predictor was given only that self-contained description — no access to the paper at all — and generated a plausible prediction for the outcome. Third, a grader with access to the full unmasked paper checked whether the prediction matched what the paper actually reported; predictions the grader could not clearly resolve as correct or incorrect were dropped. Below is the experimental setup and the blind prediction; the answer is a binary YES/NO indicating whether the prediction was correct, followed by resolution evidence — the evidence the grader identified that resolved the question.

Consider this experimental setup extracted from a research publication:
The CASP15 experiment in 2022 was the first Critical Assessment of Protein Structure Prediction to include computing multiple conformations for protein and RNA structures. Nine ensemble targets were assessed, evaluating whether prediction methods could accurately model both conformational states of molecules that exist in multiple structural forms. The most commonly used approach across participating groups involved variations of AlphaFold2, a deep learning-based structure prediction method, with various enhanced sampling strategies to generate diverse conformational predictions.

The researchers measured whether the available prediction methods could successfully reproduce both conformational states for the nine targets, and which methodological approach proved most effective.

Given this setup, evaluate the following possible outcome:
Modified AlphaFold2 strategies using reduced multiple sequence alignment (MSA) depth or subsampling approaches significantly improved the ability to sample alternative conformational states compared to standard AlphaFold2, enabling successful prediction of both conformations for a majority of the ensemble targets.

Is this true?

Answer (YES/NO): NO